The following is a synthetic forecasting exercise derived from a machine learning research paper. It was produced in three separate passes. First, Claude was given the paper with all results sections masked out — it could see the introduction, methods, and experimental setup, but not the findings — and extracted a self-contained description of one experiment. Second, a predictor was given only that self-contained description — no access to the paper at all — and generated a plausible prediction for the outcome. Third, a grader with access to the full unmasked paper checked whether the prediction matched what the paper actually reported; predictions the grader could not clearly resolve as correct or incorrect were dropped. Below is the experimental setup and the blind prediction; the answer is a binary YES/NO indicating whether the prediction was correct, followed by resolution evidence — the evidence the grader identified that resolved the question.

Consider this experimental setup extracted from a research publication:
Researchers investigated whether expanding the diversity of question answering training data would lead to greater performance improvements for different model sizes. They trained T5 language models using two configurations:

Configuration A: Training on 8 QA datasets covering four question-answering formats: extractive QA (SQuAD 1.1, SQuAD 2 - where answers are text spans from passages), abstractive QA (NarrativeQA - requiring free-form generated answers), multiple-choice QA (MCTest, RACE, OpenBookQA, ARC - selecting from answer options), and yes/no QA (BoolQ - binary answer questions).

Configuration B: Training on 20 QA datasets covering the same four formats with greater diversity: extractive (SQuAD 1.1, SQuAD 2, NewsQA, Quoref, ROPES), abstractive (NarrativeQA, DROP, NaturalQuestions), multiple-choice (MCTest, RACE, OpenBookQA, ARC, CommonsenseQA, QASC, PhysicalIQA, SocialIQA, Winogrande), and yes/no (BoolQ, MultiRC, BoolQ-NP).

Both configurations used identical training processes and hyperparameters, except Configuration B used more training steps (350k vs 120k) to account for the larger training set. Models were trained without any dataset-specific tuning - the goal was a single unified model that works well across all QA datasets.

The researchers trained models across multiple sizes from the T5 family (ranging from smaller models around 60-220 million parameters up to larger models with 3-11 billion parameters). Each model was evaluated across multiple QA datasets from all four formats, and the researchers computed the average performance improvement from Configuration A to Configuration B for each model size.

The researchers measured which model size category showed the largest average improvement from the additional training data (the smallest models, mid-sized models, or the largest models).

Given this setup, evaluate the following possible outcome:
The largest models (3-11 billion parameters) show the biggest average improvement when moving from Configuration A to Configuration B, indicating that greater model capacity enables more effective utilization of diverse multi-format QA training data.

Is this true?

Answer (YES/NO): NO